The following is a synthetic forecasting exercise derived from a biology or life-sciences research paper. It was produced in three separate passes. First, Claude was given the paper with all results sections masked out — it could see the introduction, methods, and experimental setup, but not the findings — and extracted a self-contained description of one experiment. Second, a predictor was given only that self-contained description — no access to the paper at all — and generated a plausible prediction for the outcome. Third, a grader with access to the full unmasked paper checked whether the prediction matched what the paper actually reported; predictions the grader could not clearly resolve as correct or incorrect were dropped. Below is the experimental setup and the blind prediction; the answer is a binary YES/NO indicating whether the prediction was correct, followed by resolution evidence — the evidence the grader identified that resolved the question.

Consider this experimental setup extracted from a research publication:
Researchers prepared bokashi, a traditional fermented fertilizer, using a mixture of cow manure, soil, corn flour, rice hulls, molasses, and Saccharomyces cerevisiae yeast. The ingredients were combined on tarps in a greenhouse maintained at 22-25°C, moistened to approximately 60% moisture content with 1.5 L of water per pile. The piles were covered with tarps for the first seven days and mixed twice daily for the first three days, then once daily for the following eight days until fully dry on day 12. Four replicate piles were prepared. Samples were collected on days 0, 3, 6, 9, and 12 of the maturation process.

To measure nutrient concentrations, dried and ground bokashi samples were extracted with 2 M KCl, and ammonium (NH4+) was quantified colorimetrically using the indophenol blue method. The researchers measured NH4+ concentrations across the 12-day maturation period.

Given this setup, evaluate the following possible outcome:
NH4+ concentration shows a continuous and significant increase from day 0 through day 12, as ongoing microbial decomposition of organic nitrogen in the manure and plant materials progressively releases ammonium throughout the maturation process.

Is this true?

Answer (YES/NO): NO